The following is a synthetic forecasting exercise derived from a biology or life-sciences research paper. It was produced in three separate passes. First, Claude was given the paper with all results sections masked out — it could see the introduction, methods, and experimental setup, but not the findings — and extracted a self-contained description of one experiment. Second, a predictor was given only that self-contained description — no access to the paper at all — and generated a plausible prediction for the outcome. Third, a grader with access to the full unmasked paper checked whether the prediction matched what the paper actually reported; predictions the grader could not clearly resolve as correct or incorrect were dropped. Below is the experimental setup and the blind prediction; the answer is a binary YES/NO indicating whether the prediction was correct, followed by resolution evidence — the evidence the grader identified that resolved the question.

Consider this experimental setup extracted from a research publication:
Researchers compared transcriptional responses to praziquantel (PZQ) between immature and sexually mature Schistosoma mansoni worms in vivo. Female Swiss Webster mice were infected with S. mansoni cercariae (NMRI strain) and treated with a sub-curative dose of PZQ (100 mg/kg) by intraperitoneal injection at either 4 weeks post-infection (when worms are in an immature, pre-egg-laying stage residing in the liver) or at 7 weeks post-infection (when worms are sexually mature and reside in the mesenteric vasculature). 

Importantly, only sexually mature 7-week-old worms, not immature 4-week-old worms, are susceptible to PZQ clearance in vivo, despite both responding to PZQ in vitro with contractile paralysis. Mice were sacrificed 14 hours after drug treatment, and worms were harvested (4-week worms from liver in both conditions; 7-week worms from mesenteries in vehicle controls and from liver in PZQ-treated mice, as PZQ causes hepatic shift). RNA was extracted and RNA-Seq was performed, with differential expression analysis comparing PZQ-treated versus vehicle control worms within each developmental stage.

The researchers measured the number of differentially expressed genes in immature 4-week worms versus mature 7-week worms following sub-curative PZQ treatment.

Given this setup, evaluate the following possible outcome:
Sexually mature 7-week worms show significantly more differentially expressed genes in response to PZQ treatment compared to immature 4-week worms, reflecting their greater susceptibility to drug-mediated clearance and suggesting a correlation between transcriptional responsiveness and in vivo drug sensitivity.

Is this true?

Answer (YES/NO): YES